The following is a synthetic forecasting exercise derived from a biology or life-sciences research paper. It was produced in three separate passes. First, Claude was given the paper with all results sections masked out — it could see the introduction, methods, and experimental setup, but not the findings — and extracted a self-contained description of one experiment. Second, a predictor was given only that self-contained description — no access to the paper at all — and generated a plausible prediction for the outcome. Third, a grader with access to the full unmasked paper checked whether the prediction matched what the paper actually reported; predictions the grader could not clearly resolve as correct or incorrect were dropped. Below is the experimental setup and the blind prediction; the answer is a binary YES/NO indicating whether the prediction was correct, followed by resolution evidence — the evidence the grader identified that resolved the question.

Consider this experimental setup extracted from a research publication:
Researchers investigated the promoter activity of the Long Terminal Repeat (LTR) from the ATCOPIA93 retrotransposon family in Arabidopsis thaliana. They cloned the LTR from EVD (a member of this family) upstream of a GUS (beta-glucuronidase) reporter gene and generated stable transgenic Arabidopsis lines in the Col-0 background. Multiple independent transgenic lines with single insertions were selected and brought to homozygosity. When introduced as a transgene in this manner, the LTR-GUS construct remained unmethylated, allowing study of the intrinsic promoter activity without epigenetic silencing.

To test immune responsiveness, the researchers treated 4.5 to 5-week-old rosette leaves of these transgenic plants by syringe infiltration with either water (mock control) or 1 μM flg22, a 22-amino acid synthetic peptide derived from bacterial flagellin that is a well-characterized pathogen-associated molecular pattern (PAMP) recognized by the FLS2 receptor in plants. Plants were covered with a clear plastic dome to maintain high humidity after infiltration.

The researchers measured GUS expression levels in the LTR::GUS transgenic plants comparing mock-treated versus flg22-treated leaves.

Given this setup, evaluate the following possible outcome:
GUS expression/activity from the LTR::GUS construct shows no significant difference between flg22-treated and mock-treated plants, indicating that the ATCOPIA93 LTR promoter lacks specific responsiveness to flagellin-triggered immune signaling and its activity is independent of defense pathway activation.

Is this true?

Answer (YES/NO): NO